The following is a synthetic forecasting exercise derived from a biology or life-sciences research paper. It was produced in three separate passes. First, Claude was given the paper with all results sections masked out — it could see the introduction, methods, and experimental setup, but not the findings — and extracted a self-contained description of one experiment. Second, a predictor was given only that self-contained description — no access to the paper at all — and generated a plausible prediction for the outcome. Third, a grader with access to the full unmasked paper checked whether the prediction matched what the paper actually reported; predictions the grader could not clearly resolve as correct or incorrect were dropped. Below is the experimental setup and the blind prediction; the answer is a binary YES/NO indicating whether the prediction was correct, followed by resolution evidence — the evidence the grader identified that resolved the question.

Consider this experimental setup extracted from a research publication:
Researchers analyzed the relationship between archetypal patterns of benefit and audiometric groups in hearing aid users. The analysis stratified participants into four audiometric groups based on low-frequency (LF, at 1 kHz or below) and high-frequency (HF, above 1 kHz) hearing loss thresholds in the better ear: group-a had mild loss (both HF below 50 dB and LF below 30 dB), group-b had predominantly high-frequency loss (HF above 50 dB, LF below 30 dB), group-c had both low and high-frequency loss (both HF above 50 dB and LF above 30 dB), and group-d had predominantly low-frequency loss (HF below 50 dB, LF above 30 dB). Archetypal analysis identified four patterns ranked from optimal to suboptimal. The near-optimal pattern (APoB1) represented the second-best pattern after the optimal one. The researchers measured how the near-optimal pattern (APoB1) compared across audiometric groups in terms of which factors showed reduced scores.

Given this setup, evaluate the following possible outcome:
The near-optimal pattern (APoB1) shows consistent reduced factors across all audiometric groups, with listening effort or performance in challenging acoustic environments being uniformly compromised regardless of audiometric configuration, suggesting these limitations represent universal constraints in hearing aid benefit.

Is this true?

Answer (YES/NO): NO